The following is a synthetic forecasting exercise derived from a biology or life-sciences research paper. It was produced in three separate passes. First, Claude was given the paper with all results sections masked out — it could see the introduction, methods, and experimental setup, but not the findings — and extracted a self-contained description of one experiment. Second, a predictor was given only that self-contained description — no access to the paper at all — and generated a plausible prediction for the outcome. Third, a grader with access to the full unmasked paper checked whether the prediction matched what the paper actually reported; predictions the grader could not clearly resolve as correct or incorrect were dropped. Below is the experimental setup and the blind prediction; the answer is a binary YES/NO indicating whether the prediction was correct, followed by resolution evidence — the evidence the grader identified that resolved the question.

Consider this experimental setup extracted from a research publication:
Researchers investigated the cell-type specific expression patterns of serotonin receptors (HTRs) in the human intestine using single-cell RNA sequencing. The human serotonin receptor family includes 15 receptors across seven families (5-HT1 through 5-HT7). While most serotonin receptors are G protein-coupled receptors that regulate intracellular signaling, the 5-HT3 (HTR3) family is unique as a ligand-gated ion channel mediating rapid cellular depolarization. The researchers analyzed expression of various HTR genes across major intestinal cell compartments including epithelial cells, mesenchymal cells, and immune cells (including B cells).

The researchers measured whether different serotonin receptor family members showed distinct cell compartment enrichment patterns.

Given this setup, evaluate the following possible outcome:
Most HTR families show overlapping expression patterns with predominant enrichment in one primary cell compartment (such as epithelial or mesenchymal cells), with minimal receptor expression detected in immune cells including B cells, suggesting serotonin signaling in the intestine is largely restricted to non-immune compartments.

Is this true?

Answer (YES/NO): NO